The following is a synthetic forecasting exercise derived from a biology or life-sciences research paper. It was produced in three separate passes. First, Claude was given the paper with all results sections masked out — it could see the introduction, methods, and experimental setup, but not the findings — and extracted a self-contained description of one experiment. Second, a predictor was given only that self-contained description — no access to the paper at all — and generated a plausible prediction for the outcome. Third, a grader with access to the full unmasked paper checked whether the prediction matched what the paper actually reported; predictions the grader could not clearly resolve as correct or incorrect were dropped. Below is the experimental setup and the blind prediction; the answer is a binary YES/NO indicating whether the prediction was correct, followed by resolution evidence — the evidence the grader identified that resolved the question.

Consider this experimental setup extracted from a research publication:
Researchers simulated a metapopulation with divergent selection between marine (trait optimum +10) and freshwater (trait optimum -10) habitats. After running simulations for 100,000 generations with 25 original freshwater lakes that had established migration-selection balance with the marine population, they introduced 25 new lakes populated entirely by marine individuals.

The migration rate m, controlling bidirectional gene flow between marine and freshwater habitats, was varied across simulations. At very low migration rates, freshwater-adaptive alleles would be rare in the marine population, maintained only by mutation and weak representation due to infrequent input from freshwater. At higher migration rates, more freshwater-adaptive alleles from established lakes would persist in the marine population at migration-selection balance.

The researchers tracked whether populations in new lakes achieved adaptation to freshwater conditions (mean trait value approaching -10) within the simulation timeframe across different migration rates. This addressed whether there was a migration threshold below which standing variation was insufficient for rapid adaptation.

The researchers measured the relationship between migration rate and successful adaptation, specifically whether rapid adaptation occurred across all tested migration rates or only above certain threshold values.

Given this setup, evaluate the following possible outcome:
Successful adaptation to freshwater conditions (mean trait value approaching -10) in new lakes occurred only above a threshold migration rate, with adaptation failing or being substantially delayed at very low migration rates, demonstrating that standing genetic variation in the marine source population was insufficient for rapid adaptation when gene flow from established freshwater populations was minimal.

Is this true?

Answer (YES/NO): NO